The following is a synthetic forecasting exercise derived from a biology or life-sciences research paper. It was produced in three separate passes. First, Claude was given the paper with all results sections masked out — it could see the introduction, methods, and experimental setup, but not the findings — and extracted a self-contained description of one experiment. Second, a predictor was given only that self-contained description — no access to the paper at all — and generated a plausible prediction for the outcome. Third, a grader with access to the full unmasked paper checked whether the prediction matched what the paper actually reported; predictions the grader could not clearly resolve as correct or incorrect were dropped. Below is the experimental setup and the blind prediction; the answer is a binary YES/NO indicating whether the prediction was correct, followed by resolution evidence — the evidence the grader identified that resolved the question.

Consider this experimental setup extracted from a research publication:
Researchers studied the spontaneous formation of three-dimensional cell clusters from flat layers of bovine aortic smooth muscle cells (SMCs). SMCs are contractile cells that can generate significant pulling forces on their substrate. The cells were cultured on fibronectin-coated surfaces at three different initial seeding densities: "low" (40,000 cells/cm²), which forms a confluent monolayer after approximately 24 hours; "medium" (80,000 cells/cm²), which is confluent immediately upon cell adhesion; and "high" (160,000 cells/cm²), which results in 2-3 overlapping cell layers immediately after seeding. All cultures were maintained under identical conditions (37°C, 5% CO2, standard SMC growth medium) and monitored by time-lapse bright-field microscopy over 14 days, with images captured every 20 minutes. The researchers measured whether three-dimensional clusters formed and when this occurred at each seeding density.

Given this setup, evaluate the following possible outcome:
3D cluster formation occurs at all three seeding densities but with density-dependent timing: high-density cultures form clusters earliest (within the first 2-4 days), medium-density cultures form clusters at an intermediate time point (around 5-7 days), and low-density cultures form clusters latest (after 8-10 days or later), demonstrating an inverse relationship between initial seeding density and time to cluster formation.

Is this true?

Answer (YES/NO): NO